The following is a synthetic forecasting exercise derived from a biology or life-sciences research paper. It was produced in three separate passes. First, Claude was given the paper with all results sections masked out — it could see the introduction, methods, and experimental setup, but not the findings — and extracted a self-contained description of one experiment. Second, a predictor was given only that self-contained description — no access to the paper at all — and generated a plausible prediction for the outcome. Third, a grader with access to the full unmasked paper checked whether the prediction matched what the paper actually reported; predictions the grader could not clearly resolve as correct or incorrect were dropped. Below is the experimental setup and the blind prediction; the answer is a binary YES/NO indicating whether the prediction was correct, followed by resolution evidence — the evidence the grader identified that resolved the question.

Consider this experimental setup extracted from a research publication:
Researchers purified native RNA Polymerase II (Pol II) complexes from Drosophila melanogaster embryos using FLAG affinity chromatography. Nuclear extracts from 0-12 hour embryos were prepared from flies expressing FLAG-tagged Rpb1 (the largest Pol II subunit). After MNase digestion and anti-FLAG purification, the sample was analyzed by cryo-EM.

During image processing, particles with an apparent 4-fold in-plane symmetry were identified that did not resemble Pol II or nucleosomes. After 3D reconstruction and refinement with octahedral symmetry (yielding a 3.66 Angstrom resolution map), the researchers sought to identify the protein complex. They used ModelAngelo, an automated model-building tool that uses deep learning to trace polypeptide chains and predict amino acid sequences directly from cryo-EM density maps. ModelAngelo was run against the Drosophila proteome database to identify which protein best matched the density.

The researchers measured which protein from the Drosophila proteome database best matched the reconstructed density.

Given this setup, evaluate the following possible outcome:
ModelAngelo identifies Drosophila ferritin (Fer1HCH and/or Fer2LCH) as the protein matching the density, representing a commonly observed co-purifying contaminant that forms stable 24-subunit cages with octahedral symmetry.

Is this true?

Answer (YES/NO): NO